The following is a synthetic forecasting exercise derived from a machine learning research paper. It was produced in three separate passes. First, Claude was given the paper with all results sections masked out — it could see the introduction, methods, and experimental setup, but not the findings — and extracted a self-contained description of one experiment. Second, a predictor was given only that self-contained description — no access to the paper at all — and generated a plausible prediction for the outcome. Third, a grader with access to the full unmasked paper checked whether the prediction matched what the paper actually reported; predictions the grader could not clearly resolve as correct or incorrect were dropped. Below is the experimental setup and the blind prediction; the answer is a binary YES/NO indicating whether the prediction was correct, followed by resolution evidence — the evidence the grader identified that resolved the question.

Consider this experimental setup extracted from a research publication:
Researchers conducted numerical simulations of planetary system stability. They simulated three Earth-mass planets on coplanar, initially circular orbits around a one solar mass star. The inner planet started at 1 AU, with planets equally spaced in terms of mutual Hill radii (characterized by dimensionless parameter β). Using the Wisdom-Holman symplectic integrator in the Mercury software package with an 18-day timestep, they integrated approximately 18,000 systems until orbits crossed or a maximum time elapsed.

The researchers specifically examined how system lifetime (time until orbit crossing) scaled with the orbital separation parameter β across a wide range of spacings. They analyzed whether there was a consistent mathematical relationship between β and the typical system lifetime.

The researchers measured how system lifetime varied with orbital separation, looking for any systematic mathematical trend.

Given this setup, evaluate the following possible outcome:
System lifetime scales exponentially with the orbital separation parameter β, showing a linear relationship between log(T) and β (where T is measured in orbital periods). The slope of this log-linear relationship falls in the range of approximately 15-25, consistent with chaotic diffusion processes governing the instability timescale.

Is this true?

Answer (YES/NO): NO